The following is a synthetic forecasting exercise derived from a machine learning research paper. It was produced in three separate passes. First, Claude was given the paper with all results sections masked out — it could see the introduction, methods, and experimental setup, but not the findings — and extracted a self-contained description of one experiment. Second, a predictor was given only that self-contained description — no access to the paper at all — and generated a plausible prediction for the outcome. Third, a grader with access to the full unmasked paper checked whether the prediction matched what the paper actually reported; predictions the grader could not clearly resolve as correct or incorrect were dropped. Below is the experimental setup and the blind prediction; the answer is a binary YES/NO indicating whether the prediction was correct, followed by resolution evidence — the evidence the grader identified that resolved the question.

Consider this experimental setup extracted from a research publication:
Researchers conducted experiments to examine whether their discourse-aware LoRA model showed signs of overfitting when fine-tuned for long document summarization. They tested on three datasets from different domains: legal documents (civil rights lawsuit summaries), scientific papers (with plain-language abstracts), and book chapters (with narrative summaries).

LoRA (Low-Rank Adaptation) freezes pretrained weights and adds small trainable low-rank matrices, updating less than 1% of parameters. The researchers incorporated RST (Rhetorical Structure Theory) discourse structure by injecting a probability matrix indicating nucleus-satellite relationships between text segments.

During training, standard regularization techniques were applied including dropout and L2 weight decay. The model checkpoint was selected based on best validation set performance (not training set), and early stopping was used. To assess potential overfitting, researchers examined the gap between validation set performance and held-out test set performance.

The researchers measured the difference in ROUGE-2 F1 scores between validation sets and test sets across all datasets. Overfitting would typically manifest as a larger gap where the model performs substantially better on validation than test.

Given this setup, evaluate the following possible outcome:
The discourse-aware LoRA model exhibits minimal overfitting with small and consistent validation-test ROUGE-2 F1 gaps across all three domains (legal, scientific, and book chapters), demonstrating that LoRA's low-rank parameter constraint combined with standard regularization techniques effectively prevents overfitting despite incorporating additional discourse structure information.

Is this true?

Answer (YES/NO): YES